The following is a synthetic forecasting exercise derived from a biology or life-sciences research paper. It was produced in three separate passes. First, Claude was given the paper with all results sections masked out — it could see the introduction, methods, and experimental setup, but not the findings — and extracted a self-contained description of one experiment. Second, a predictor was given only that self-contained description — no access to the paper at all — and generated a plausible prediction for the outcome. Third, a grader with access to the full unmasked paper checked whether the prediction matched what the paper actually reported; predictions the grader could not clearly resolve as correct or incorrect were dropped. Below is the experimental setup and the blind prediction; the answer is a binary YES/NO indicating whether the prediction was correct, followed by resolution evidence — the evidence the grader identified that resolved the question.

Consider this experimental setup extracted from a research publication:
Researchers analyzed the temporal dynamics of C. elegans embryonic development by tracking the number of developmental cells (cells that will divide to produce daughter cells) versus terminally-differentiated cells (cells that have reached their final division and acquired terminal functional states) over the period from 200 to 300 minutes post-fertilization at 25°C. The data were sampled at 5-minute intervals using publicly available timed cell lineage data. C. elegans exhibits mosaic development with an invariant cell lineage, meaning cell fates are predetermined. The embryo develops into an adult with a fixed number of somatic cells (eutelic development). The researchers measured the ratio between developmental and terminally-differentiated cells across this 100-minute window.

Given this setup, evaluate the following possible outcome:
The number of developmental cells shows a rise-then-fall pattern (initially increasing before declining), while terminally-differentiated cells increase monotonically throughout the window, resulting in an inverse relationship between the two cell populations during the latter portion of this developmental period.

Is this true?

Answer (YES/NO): NO